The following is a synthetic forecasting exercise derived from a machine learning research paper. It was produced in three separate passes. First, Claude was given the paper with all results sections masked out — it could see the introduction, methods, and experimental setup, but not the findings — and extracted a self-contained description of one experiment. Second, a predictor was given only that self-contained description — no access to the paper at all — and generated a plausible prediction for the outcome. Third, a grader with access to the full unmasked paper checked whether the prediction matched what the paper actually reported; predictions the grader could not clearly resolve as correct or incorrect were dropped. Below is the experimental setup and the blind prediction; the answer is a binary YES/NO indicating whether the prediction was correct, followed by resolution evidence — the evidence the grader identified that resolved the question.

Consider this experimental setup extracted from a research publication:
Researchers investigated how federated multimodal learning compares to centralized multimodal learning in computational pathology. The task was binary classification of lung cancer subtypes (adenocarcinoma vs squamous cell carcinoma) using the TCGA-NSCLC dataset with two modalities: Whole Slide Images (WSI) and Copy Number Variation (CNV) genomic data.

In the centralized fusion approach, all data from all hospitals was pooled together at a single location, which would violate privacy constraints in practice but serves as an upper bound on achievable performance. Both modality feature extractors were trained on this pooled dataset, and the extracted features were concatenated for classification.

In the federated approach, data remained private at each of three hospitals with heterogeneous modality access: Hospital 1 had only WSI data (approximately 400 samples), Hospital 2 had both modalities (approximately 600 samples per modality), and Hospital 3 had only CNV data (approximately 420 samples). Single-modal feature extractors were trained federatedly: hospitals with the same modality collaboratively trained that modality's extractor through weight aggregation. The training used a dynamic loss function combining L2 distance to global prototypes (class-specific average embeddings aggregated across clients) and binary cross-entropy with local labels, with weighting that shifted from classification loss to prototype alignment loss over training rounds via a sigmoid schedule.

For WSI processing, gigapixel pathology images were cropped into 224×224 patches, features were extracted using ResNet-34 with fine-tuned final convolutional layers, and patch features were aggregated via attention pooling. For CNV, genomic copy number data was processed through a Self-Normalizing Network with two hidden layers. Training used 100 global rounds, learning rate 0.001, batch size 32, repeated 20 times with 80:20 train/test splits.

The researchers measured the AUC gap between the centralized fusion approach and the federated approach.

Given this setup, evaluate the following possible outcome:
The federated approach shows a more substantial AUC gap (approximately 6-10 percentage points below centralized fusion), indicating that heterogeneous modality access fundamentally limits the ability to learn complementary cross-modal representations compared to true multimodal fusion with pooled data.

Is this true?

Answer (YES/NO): NO